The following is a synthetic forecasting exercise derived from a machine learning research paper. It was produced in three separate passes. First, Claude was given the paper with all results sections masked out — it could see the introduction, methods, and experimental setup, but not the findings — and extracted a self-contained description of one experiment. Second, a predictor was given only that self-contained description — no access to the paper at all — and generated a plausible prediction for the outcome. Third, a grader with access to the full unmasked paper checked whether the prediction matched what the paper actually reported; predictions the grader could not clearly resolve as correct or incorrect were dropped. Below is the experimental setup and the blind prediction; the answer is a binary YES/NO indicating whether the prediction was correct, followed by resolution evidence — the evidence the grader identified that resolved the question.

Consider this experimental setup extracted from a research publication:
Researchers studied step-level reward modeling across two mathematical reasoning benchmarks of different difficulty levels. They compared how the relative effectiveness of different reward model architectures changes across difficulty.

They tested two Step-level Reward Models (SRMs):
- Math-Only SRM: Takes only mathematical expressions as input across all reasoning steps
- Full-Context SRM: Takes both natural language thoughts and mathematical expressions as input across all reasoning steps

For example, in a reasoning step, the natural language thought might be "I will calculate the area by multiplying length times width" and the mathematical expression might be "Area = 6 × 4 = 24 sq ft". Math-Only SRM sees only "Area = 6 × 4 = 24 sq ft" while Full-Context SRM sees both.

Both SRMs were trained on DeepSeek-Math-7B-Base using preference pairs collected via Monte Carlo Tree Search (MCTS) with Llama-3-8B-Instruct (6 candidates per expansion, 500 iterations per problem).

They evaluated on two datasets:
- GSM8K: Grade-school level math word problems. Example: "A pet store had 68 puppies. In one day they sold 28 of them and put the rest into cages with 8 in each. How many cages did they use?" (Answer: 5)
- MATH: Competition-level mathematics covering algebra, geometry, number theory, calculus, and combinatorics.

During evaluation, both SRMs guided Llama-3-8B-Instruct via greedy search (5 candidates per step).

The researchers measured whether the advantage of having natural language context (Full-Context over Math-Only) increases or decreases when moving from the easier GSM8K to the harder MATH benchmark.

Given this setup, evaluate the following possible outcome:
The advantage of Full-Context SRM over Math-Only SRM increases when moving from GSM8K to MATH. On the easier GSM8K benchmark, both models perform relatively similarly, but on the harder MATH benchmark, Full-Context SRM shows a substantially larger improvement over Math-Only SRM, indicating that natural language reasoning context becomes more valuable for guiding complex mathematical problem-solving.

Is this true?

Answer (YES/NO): NO